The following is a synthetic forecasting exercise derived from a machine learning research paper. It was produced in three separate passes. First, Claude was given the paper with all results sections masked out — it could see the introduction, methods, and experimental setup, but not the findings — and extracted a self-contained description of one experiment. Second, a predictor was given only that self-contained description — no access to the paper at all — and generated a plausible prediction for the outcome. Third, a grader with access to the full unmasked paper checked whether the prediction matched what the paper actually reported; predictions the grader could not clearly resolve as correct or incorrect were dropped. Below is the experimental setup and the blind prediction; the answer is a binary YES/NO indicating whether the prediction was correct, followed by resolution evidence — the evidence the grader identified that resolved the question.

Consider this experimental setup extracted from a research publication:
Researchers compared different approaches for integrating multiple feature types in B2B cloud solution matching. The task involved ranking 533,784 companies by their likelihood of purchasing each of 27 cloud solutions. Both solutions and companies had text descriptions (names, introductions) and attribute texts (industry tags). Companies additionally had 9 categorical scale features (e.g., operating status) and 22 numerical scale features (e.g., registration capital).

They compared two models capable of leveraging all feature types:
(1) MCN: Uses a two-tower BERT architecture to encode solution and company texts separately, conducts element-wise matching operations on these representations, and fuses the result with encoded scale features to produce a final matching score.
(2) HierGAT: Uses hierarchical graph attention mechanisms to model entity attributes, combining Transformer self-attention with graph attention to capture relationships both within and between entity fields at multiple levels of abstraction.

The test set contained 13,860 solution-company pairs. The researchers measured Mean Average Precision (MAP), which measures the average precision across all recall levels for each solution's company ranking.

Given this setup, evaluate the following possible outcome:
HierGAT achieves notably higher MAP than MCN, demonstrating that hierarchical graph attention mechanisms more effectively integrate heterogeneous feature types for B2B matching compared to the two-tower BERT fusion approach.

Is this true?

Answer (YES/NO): YES